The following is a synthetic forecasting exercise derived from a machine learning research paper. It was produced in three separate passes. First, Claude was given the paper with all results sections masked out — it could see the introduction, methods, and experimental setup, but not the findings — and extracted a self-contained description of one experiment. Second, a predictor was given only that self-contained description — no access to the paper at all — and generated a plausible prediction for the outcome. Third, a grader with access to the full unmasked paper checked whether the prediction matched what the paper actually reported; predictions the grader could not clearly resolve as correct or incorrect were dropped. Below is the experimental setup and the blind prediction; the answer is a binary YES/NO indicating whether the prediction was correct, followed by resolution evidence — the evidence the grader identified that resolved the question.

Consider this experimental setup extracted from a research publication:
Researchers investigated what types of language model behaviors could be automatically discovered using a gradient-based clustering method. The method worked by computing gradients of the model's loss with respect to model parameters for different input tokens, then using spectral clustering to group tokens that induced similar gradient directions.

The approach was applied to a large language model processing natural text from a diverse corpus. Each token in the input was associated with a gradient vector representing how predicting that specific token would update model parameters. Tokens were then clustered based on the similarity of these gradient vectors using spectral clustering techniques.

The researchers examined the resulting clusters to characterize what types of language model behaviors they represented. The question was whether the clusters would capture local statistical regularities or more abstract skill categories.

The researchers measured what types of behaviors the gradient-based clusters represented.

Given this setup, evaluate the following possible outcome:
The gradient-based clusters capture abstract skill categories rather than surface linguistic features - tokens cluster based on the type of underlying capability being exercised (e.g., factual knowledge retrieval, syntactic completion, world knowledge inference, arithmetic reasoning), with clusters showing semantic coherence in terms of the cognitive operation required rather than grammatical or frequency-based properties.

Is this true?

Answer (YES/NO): YES